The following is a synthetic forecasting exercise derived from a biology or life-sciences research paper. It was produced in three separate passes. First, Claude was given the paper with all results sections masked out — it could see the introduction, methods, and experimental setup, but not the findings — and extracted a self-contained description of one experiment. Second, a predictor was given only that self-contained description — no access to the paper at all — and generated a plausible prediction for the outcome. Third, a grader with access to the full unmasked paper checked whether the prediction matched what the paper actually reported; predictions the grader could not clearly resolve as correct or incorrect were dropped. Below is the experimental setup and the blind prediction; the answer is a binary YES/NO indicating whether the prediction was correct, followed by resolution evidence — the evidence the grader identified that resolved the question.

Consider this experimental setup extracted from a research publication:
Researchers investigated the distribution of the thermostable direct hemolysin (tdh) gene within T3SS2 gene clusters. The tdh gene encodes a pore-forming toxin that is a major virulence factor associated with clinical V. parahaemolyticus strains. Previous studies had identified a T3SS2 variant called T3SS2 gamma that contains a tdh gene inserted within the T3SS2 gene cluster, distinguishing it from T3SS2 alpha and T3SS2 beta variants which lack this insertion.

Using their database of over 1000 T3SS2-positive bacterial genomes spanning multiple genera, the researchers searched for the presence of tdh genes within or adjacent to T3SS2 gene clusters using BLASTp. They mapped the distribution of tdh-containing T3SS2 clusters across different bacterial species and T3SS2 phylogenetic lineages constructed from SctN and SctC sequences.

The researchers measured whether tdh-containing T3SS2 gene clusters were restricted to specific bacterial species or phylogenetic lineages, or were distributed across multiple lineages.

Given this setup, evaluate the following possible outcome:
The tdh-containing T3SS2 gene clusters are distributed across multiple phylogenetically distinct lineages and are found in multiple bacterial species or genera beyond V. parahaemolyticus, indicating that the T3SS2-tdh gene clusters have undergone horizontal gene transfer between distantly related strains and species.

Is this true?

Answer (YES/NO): NO